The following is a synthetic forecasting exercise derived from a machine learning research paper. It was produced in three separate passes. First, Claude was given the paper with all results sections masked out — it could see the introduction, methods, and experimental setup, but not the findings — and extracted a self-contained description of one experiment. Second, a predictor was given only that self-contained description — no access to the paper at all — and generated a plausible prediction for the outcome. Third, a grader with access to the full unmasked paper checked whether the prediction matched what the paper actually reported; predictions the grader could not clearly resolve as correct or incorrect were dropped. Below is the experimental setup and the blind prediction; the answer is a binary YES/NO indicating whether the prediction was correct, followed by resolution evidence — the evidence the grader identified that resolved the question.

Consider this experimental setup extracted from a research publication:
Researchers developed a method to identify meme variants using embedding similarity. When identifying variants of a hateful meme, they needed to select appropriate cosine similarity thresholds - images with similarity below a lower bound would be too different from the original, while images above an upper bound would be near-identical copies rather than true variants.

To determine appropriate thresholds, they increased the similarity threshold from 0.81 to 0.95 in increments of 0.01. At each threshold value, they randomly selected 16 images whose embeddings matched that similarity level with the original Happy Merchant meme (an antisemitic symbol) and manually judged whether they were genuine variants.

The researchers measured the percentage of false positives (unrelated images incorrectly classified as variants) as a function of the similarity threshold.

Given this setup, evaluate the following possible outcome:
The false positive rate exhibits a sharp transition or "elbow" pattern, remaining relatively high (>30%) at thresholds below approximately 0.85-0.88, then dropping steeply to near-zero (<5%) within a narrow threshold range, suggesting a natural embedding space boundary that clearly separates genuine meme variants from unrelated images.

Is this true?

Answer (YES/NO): NO